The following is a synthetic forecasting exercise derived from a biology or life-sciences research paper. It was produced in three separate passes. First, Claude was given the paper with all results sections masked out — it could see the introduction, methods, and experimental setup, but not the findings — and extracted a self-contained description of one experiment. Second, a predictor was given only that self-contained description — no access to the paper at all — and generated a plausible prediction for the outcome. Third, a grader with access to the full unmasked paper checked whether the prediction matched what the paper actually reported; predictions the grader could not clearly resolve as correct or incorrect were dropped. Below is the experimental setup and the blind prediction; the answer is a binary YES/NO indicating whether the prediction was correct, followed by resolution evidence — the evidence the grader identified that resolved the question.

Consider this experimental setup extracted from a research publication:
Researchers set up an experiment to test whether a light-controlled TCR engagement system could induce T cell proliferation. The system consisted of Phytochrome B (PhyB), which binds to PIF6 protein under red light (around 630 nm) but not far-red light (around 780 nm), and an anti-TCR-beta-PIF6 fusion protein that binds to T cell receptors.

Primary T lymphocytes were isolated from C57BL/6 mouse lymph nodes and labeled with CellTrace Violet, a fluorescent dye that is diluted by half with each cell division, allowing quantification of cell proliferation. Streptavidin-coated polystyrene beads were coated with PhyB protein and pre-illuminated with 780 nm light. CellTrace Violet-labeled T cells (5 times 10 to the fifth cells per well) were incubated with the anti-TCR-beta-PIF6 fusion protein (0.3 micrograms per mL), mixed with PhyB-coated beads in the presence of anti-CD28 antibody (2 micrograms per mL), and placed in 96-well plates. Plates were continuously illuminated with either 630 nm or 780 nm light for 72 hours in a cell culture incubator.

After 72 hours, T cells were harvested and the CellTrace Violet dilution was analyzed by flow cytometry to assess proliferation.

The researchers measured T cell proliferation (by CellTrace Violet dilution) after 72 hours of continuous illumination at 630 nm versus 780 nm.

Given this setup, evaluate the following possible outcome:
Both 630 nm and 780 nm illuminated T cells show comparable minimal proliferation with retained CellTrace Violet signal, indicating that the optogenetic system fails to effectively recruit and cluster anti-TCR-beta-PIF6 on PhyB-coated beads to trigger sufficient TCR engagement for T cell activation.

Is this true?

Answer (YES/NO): NO